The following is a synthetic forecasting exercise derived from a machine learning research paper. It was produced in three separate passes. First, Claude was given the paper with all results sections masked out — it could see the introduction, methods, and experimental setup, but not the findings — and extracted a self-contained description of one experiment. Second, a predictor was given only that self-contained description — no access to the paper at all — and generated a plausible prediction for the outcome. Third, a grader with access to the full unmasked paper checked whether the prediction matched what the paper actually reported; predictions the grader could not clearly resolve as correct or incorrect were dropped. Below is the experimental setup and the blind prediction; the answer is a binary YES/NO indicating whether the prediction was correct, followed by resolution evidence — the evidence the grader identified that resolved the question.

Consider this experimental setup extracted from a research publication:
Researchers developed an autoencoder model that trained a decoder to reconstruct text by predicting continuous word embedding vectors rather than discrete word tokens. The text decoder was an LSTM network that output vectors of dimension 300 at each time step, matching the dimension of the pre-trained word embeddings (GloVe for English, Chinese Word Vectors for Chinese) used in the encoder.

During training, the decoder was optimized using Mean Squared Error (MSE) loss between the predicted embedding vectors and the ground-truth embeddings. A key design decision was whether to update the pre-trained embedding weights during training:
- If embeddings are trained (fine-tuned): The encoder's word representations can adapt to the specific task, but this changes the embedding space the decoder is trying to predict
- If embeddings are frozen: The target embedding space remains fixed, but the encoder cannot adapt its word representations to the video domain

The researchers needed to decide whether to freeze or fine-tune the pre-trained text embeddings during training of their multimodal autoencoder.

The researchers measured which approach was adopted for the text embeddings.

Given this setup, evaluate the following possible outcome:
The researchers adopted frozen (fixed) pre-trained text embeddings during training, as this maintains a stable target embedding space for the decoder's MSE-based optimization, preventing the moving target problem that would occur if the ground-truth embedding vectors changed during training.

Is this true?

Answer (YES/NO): YES